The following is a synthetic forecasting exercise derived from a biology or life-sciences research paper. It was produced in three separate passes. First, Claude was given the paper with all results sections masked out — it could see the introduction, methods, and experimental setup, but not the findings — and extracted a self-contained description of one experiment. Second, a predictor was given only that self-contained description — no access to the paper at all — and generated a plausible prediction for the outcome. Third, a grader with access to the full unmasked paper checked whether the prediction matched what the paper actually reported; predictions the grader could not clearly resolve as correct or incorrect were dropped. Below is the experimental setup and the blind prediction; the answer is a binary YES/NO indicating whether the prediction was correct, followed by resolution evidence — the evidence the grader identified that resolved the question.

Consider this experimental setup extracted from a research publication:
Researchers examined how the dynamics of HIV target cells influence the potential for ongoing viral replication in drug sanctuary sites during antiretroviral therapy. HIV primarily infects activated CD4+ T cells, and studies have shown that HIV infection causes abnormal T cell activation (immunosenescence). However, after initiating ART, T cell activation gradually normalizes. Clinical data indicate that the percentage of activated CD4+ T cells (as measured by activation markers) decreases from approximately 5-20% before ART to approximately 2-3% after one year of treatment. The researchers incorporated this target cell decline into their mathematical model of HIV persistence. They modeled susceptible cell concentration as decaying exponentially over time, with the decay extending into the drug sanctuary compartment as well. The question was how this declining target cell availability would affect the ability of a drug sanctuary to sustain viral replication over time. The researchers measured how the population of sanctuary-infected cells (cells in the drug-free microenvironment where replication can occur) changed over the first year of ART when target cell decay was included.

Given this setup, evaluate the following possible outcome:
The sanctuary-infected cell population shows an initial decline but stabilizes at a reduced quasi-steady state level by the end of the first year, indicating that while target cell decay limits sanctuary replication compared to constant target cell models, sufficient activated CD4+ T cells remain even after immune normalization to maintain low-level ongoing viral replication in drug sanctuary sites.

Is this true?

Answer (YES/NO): NO